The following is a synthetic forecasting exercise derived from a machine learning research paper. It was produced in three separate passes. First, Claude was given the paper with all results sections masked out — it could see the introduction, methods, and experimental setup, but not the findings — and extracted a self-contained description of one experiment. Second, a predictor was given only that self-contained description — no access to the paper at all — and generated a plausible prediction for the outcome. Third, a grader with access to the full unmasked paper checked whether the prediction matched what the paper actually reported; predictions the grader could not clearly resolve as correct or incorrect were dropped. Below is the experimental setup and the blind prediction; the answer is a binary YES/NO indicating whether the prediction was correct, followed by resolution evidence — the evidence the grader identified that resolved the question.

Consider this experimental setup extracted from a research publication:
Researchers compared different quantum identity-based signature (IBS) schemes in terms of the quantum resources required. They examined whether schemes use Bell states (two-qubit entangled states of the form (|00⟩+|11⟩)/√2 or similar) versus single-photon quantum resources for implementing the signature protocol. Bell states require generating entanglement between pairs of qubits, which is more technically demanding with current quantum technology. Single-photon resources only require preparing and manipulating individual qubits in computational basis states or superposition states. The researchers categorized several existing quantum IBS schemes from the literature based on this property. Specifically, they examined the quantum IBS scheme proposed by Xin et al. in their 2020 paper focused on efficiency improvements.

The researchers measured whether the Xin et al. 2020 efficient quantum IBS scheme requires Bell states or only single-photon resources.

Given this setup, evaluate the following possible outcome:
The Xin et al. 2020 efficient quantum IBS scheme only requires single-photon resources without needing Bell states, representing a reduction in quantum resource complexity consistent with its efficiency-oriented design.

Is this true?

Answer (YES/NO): NO